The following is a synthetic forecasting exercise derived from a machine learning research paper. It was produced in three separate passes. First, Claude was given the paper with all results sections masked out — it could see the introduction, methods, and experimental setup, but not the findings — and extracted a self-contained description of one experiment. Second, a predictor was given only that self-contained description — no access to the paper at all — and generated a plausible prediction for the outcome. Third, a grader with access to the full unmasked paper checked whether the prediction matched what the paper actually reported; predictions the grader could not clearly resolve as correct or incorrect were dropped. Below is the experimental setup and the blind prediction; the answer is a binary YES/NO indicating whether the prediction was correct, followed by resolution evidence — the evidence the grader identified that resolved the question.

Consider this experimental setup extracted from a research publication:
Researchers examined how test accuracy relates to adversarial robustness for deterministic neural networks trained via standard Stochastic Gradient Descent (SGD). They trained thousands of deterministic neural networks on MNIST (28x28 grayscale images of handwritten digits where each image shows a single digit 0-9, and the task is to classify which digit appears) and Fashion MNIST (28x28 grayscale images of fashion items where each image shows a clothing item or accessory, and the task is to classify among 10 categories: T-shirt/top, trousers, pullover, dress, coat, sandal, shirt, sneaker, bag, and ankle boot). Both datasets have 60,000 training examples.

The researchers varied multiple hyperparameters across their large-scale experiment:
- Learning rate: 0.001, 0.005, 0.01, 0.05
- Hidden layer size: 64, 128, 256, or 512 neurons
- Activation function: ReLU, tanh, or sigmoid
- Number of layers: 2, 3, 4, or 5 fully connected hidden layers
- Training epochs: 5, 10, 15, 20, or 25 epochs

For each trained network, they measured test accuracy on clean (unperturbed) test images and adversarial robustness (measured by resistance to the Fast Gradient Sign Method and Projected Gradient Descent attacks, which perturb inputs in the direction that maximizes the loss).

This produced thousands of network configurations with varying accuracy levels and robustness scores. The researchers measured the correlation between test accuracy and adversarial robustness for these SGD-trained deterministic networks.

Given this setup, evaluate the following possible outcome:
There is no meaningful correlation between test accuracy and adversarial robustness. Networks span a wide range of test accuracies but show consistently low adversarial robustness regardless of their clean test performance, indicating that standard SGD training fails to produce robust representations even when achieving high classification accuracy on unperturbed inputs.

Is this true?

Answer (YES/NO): NO